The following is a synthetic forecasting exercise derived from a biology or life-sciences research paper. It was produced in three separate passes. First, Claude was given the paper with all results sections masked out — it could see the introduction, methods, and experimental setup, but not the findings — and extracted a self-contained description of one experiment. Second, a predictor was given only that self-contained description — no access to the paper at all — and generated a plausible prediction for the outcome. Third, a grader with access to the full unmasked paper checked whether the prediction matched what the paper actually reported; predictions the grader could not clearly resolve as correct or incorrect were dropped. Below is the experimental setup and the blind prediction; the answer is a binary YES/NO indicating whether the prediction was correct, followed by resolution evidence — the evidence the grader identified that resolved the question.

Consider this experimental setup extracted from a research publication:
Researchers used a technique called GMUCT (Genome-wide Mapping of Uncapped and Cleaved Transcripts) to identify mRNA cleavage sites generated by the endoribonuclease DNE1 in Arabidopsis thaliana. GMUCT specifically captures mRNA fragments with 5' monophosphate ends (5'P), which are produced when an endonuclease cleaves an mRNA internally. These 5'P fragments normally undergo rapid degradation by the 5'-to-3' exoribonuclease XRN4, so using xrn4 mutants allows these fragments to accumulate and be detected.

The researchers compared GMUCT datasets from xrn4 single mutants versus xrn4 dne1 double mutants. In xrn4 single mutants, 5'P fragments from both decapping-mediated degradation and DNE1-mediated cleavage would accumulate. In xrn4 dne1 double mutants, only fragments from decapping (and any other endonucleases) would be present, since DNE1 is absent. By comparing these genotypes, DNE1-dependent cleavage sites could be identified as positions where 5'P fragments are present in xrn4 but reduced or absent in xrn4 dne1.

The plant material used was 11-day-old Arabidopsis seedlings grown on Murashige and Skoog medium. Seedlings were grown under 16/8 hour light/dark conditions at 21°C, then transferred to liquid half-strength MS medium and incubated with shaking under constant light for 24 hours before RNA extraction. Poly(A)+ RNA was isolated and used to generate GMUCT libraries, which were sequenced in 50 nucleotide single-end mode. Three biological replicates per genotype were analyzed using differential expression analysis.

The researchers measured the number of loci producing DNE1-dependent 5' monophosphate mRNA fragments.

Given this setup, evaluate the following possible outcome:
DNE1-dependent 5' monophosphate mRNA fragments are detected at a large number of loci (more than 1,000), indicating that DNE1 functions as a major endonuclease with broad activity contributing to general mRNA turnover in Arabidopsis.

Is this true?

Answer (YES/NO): YES